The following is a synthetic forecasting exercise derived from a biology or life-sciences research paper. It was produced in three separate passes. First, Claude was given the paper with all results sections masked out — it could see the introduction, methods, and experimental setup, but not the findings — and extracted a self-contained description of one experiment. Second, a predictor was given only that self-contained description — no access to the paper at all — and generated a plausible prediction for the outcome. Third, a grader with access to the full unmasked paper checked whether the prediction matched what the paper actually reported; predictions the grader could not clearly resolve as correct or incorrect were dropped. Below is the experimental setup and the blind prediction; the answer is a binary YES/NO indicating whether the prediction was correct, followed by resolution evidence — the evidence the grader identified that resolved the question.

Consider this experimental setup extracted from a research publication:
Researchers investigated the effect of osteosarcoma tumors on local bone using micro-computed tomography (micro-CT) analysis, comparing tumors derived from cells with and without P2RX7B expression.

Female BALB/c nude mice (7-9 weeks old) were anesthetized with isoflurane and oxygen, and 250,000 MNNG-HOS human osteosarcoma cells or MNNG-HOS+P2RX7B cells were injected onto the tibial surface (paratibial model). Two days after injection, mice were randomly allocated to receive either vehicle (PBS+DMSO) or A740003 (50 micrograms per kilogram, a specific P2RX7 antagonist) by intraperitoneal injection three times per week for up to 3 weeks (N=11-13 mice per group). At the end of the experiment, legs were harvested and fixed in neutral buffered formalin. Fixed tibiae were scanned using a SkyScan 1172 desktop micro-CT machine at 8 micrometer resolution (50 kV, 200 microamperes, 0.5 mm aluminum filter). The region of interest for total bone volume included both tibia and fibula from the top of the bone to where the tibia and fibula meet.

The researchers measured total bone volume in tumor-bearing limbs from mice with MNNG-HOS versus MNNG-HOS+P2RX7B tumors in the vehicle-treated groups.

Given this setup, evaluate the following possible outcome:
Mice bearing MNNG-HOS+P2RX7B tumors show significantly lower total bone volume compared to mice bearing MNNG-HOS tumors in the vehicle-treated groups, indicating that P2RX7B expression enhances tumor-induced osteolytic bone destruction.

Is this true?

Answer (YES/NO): NO